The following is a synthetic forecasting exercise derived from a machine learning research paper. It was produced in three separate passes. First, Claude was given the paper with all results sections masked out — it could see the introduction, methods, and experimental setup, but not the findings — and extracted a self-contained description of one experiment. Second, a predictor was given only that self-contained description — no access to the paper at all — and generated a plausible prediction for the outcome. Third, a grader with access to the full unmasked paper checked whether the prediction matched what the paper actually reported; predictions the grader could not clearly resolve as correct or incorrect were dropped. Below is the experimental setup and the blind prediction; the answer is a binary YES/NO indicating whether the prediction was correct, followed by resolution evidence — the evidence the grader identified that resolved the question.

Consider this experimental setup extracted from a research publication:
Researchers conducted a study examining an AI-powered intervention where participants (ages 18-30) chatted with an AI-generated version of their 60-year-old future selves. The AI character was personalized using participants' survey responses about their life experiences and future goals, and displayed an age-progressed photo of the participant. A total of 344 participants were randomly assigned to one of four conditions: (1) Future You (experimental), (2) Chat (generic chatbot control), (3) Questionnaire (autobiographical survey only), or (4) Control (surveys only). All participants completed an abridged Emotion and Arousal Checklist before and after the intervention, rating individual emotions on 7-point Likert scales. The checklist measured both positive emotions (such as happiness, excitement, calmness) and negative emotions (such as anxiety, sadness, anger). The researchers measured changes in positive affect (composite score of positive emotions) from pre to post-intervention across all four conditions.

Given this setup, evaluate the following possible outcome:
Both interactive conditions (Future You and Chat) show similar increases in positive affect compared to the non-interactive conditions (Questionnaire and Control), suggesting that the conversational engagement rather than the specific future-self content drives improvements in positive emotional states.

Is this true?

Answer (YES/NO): NO